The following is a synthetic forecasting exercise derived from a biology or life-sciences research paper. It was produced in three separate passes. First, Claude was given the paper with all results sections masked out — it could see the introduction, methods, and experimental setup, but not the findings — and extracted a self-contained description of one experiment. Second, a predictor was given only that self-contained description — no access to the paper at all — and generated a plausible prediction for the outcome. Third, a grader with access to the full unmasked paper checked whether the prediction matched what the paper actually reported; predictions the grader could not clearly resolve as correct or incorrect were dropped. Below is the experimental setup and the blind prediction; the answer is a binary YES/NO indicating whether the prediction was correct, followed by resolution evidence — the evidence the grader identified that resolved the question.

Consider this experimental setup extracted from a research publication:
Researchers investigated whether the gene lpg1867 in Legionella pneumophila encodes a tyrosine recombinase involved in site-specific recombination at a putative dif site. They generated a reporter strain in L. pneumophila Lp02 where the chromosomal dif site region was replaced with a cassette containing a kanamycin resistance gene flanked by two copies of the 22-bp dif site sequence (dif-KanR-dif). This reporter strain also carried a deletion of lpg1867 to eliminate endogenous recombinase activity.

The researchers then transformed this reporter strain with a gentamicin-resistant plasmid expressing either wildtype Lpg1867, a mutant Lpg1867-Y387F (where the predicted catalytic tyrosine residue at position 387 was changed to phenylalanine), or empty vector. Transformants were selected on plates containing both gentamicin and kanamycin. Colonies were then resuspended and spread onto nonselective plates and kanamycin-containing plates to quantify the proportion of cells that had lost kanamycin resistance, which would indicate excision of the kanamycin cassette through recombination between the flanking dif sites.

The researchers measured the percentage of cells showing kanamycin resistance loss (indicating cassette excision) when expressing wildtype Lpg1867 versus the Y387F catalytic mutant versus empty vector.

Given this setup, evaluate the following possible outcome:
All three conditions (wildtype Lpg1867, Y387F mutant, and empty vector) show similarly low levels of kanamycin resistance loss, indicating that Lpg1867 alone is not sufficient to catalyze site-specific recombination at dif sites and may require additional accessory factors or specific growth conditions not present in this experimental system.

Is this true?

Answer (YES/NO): NO